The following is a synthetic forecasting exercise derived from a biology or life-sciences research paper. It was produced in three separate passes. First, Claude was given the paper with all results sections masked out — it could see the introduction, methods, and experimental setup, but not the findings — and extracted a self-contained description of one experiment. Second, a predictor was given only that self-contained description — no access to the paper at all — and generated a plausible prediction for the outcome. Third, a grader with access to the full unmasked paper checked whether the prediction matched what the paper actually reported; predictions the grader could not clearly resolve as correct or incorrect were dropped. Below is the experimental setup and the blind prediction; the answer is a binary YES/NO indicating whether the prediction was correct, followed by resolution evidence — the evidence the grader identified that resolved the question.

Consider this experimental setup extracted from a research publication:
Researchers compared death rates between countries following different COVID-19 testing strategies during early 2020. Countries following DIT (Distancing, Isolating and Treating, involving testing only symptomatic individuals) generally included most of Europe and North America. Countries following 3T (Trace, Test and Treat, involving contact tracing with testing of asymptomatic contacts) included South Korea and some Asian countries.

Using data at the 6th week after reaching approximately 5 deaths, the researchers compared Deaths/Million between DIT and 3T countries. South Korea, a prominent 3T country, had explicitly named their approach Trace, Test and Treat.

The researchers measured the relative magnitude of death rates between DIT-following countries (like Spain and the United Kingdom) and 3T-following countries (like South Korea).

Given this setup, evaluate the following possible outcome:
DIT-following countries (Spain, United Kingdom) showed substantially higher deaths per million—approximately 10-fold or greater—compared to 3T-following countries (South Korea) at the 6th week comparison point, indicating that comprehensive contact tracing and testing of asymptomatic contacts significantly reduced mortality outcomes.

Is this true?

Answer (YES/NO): YES